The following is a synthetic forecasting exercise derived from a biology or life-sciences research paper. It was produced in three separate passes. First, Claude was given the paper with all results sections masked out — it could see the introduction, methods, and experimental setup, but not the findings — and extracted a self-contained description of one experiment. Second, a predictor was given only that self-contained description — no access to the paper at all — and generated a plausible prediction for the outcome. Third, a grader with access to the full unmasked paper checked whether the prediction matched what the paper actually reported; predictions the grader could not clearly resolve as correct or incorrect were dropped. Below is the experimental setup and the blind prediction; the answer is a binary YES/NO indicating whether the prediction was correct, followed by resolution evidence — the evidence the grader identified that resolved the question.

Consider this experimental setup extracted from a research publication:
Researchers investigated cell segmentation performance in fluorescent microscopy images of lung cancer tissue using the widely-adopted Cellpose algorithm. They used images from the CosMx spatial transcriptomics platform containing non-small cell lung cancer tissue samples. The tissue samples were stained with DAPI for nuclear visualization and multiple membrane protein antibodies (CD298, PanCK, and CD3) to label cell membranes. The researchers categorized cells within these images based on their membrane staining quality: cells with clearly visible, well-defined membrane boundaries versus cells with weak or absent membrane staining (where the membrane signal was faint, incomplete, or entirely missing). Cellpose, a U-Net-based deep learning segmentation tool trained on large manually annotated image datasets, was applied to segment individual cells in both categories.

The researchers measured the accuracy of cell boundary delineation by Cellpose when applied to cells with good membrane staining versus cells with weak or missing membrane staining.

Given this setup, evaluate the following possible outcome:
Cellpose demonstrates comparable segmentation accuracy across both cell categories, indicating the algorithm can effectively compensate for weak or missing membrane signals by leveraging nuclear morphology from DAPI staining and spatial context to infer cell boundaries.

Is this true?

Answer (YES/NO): NO